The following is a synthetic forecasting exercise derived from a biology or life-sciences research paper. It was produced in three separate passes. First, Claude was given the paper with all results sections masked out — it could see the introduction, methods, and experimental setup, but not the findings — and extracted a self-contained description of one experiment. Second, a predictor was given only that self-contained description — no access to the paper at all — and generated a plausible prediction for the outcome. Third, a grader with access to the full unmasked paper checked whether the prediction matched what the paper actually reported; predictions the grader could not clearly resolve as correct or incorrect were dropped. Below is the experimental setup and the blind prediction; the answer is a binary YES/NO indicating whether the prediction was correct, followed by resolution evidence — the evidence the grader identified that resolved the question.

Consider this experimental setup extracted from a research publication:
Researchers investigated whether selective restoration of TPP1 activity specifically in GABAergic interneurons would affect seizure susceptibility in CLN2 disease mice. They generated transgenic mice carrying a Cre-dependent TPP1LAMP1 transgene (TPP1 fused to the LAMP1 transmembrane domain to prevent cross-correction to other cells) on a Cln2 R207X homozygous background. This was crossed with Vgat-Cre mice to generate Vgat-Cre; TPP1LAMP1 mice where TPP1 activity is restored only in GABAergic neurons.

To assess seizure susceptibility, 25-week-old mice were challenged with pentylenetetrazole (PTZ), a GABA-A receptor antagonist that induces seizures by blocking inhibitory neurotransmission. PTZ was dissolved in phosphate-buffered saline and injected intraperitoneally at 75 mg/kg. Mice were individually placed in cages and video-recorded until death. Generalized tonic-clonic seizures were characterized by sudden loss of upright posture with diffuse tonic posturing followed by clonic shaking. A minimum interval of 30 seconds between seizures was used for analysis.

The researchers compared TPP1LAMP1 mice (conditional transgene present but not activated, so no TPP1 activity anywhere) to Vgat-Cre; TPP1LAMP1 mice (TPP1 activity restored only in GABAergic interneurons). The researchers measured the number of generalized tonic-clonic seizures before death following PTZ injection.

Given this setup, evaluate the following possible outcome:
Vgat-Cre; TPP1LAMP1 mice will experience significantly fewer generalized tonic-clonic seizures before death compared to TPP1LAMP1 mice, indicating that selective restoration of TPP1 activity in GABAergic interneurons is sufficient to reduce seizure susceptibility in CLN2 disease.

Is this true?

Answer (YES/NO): NO